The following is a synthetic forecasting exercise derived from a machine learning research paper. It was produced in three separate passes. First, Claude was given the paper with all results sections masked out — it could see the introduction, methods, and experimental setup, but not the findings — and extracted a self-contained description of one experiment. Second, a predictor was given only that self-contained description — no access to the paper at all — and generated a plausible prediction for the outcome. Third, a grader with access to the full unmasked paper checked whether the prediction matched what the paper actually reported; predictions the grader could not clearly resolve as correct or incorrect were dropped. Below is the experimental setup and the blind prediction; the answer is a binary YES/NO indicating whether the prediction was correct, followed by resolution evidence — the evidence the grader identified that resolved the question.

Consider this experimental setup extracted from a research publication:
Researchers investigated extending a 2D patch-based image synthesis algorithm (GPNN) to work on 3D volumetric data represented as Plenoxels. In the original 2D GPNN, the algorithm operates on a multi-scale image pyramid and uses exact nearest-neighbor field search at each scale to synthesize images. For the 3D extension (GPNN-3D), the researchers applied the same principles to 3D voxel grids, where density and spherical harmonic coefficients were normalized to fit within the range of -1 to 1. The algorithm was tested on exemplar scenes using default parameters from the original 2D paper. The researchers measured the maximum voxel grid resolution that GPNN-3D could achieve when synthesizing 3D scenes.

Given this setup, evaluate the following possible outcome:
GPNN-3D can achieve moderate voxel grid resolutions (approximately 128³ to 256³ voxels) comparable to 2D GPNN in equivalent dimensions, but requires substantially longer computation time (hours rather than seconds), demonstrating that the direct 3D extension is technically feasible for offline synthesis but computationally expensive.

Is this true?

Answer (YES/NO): NO